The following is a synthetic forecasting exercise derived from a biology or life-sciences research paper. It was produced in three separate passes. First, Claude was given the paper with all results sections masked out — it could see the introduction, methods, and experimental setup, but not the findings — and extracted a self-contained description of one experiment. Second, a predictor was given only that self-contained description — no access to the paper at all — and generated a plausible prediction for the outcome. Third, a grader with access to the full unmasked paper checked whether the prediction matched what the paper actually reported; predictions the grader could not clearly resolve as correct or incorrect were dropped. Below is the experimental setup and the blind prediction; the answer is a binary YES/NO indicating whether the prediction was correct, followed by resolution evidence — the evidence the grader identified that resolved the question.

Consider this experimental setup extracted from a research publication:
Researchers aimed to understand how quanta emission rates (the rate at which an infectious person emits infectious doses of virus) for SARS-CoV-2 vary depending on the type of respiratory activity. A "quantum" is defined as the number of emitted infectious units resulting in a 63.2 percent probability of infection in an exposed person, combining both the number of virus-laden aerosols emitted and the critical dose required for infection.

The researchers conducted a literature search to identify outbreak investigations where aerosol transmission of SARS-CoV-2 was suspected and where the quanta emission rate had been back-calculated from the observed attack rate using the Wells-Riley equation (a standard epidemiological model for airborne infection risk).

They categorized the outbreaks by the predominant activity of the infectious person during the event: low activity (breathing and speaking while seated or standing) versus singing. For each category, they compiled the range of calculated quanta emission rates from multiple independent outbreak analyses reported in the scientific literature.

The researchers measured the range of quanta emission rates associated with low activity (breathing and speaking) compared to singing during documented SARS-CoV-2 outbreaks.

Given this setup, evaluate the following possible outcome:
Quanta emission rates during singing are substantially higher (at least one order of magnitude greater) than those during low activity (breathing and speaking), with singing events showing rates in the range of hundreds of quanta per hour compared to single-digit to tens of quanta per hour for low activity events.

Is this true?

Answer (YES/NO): NO